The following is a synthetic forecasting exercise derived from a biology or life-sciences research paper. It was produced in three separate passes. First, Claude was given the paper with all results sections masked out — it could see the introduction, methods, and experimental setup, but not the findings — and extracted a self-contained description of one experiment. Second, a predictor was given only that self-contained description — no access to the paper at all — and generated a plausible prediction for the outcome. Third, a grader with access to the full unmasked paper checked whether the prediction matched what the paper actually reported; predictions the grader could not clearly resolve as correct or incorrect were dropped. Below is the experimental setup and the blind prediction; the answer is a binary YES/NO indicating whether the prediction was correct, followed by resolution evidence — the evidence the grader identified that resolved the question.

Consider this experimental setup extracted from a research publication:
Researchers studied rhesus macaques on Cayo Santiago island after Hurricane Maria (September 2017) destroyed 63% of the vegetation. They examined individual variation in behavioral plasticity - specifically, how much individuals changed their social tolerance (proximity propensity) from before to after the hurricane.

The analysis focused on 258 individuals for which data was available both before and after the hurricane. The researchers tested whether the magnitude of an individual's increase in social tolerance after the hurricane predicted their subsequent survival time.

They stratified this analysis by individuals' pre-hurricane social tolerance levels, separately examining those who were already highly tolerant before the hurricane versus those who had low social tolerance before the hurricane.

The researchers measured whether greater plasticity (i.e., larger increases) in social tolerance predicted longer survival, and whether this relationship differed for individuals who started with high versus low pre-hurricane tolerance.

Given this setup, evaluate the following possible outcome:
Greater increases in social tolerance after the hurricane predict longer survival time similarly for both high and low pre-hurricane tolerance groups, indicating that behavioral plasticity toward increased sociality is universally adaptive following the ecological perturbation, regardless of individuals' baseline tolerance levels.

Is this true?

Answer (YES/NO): NO